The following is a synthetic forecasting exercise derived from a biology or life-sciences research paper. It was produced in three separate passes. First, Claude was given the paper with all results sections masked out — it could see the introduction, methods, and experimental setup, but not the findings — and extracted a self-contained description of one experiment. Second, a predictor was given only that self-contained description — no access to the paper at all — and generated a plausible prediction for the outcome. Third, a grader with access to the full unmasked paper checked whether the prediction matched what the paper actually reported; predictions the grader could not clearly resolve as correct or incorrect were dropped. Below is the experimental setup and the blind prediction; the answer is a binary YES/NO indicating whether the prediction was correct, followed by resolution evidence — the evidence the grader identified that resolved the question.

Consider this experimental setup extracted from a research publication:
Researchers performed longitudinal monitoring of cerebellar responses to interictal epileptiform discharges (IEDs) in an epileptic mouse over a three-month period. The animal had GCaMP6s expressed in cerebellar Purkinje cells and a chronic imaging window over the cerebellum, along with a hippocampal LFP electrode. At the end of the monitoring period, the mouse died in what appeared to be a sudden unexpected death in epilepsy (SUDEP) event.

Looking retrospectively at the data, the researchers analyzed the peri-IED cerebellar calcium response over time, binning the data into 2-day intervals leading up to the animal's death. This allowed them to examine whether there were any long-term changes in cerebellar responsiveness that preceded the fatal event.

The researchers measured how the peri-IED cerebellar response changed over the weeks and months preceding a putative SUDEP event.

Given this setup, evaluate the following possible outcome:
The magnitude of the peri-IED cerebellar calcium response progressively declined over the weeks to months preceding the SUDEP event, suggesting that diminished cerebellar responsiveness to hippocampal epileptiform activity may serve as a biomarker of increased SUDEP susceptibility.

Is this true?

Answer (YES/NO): YES